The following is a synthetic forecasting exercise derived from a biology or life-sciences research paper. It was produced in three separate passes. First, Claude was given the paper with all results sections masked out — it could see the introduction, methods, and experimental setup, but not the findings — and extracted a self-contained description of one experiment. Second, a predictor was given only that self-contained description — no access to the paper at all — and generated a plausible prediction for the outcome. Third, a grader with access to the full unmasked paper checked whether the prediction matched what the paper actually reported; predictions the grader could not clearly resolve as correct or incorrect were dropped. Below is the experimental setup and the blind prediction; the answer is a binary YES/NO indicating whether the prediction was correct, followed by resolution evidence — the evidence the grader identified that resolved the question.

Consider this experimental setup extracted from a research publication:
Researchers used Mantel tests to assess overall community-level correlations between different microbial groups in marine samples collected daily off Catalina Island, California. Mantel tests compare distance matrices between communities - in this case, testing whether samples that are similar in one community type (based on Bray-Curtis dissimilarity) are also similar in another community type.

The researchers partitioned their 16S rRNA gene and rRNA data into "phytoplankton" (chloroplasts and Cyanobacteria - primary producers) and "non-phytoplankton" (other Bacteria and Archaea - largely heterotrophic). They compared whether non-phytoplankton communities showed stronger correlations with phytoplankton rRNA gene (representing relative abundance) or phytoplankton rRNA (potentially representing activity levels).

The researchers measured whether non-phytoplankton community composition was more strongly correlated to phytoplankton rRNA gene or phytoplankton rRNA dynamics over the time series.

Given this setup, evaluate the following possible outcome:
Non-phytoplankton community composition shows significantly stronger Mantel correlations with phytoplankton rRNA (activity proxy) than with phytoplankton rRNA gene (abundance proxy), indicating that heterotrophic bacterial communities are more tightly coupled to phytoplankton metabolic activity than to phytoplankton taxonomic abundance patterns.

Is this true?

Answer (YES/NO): NO